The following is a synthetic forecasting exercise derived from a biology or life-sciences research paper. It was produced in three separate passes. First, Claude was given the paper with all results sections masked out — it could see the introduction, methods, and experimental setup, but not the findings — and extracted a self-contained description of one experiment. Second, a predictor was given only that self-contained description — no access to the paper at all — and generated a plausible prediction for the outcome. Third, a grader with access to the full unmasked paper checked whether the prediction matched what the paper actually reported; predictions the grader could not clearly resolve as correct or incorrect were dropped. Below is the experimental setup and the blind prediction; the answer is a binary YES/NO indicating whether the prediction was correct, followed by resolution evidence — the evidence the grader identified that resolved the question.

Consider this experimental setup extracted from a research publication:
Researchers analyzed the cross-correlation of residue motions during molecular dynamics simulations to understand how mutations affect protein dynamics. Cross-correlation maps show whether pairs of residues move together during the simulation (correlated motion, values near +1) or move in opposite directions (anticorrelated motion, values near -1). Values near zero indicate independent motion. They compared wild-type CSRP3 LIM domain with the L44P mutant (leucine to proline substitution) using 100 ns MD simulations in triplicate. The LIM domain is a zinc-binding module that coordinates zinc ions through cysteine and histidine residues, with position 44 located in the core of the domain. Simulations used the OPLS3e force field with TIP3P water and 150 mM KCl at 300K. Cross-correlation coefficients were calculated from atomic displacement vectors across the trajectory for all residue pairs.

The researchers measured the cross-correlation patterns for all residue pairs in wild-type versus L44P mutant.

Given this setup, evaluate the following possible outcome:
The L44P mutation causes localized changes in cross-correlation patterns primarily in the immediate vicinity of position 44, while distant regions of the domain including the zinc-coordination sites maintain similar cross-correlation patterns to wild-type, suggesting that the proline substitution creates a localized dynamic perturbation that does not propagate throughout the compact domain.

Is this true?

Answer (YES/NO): NO